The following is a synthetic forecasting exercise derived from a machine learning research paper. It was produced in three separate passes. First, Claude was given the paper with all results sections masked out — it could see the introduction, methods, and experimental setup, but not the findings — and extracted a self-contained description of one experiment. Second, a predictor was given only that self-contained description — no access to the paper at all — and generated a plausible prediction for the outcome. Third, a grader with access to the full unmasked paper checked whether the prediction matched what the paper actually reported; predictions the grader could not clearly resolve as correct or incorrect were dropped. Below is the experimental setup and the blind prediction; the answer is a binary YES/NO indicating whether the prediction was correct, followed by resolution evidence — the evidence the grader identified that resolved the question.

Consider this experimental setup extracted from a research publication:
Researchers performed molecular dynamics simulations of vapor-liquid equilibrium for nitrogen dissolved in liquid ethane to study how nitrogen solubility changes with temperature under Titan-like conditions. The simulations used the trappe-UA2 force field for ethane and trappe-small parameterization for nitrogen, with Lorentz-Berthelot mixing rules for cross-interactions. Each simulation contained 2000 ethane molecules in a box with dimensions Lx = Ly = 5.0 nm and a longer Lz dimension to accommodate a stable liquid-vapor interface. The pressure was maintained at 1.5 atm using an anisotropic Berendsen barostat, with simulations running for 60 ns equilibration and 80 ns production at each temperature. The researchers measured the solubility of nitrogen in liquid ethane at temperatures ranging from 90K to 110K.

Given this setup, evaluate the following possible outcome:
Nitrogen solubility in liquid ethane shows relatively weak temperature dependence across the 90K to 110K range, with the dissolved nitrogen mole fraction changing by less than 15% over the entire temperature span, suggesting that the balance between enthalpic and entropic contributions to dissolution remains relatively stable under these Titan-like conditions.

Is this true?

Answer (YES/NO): NO